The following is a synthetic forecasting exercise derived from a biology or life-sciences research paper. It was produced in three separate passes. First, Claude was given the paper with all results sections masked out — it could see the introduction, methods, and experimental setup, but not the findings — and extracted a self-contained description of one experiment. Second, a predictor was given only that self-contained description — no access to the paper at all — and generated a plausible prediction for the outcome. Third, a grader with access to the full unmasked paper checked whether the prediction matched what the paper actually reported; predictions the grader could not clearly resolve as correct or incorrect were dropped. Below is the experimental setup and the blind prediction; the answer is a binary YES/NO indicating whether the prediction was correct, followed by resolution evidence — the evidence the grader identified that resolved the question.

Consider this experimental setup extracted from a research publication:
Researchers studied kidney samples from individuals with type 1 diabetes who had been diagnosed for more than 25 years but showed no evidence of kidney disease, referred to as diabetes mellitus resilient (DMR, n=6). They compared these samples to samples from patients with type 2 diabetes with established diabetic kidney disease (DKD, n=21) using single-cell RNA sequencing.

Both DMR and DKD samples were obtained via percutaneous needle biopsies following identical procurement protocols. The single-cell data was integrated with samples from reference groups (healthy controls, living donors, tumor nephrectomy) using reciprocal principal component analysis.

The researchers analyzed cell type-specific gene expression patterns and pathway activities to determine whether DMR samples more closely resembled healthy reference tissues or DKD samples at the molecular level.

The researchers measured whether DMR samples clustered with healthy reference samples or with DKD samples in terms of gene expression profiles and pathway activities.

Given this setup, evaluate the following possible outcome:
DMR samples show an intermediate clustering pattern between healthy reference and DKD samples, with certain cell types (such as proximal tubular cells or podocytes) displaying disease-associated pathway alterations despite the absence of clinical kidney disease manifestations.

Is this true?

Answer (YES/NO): NO